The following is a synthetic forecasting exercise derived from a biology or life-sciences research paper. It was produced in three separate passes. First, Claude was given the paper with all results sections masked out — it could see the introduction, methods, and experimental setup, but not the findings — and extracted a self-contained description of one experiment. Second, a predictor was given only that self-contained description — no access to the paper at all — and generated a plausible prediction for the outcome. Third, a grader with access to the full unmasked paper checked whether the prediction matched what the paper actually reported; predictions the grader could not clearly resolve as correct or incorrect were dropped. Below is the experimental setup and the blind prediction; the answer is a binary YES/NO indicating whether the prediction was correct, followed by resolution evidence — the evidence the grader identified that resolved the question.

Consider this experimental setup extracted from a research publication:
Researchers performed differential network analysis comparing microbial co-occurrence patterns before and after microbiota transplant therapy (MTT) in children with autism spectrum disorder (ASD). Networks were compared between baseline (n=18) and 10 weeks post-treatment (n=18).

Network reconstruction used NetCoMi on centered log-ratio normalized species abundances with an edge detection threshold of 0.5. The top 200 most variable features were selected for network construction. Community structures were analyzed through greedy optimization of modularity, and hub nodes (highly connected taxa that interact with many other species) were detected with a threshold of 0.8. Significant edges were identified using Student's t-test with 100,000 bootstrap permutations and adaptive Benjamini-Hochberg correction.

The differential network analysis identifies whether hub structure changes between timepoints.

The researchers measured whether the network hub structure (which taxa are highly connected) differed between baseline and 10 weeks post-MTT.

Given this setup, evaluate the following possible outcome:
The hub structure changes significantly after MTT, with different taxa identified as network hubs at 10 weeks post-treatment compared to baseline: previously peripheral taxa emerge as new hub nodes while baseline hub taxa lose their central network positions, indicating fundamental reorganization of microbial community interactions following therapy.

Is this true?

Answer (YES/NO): YES